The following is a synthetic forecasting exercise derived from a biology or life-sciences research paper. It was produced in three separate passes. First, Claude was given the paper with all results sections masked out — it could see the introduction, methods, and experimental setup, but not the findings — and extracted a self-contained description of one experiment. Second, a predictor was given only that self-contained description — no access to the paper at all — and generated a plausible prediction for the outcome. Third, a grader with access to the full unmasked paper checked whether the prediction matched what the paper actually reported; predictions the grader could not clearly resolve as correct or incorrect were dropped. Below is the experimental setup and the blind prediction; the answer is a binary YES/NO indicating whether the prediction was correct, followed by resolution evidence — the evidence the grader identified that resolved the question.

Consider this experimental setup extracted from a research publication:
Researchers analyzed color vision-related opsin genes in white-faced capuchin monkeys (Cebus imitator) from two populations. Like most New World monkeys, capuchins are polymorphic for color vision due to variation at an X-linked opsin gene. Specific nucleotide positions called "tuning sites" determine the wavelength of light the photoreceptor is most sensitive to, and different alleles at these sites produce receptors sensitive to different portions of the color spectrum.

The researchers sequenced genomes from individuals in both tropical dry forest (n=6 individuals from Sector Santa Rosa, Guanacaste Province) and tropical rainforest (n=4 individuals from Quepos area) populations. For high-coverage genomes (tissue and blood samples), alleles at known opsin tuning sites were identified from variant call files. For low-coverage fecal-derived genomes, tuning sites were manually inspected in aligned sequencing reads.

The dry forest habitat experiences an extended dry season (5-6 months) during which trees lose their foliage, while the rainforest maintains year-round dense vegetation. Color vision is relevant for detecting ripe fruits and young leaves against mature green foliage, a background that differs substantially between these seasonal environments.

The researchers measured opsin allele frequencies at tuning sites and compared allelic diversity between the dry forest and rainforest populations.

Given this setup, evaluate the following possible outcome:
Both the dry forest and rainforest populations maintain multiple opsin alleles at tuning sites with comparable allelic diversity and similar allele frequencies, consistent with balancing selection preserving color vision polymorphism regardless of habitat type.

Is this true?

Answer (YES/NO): YES